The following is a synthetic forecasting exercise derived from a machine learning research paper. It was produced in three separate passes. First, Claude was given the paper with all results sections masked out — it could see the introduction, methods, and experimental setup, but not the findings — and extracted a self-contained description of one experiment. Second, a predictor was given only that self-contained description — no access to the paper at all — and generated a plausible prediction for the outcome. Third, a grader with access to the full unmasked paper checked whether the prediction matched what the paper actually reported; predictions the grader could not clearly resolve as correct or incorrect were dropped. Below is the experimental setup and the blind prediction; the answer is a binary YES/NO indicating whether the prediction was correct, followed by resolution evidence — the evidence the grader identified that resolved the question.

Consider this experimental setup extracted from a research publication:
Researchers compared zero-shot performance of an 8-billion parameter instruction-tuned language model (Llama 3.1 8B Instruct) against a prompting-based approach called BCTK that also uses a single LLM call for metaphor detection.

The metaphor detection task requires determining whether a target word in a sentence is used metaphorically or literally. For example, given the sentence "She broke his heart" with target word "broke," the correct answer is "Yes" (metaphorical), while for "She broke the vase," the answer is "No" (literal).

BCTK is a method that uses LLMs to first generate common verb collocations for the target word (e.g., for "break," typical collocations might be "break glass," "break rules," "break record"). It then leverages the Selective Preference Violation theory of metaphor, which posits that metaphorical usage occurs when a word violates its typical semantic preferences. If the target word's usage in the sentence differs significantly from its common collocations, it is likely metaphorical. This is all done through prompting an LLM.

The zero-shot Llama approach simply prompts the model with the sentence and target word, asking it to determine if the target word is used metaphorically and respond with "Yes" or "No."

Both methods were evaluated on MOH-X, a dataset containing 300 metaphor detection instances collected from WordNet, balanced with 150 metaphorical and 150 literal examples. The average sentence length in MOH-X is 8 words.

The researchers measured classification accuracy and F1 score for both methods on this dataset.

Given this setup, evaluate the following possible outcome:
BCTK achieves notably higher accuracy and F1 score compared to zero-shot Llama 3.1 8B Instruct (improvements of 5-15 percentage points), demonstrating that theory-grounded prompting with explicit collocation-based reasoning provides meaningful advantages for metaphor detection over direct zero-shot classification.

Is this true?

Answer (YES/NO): NO